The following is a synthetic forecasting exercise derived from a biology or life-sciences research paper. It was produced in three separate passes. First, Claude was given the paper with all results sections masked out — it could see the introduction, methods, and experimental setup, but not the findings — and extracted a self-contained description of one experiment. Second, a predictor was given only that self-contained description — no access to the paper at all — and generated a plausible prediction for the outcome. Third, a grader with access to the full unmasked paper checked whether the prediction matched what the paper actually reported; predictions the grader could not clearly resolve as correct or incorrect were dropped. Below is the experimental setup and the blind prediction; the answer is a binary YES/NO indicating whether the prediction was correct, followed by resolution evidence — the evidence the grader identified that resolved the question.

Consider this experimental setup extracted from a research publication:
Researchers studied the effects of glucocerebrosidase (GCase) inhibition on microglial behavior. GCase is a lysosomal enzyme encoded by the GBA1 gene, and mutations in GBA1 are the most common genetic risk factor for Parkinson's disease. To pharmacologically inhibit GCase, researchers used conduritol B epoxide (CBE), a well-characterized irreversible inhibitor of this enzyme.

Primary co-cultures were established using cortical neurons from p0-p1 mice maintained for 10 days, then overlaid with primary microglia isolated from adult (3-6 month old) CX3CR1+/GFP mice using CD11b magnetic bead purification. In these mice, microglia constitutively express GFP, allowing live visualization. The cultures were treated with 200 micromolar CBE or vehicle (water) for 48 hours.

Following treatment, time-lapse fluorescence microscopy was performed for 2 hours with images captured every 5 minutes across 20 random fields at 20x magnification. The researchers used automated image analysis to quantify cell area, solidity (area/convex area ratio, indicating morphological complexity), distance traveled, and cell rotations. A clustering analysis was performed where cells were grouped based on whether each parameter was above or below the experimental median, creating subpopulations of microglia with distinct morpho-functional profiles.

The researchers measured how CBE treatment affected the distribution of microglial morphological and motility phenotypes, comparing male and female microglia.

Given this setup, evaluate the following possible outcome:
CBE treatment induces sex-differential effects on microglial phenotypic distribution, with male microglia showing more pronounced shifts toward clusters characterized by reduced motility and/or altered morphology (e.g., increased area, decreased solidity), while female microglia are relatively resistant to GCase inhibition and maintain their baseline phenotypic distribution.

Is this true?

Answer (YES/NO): NO